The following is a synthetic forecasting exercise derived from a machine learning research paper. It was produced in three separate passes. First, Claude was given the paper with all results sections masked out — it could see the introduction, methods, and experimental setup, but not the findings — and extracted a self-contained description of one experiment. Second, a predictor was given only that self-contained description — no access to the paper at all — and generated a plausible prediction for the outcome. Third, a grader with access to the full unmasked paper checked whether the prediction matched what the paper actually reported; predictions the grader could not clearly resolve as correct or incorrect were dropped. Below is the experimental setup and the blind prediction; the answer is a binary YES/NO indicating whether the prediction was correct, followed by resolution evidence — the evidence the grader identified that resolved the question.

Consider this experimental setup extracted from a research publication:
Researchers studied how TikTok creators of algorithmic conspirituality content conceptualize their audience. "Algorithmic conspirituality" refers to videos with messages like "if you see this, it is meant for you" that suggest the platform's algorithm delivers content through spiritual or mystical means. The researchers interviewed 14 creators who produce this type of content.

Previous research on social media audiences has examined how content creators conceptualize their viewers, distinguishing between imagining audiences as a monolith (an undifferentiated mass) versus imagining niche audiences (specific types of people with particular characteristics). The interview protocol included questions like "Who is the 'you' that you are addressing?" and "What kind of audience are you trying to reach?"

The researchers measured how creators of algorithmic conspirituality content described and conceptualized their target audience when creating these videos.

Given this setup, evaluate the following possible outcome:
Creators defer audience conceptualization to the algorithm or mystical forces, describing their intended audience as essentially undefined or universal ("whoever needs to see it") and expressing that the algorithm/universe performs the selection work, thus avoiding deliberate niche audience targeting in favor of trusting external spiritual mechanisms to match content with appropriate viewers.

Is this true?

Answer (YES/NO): YES